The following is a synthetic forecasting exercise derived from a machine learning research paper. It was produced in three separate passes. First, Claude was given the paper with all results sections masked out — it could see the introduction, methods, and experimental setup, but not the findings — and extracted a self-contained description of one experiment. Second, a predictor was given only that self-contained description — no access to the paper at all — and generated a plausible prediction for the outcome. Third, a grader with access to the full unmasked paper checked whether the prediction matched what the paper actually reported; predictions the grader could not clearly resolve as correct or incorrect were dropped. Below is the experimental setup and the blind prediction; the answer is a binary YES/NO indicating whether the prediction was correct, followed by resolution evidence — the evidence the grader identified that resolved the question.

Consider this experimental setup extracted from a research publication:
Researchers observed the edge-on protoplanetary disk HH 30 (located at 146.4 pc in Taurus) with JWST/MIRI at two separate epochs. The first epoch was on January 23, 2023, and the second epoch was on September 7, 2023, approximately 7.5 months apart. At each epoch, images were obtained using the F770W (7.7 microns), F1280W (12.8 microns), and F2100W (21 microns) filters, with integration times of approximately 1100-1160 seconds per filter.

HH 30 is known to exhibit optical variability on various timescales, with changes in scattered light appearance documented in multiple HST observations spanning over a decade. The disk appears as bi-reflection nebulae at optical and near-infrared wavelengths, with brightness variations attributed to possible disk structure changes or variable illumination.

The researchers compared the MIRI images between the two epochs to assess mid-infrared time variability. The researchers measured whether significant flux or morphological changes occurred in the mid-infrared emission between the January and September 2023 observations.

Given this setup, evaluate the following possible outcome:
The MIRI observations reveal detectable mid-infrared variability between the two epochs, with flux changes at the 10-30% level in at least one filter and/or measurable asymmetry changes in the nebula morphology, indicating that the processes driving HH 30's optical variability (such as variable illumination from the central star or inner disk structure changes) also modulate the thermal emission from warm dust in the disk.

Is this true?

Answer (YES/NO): NO